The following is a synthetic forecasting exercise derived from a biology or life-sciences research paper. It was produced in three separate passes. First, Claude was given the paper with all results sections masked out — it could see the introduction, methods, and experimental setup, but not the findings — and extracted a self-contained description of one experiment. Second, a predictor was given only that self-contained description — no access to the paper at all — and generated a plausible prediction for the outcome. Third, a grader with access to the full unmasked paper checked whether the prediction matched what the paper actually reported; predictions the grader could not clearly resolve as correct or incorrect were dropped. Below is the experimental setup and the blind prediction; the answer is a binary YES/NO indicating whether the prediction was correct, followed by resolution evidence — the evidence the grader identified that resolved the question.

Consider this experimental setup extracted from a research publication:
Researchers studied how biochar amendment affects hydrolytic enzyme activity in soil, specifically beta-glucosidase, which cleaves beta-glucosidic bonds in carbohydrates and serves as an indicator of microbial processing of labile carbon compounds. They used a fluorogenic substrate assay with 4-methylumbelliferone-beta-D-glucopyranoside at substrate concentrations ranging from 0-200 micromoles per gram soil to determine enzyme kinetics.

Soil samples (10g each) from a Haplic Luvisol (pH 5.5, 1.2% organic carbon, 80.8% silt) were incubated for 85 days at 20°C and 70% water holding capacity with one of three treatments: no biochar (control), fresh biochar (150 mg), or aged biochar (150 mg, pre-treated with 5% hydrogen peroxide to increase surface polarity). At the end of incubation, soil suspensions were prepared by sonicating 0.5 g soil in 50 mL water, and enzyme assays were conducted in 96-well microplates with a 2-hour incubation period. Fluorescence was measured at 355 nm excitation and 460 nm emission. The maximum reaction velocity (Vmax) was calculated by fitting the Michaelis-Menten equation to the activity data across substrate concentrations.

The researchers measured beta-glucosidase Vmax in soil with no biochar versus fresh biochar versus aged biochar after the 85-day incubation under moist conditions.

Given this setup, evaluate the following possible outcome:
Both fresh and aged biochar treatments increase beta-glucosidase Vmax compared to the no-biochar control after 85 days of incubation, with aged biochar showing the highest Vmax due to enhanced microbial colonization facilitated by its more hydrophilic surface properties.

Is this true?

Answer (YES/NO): NO